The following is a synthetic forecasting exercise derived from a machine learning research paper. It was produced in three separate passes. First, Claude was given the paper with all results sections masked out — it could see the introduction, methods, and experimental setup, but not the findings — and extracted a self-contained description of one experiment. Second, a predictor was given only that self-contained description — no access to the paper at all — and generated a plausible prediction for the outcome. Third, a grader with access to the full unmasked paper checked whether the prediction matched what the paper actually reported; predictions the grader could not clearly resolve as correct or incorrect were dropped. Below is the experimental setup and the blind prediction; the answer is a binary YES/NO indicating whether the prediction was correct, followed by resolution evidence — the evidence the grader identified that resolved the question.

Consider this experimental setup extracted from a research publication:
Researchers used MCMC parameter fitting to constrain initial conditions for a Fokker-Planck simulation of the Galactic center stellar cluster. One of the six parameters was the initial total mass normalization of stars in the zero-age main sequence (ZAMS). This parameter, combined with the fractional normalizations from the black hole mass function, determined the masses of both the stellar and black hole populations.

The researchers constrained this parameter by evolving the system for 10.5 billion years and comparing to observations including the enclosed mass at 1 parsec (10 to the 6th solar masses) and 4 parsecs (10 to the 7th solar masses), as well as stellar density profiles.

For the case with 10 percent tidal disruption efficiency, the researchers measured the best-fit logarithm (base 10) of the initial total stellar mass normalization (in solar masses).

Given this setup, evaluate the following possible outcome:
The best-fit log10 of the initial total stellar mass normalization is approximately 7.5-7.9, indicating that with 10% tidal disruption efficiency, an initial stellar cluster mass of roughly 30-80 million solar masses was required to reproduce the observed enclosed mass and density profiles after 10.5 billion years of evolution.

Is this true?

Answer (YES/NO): YES